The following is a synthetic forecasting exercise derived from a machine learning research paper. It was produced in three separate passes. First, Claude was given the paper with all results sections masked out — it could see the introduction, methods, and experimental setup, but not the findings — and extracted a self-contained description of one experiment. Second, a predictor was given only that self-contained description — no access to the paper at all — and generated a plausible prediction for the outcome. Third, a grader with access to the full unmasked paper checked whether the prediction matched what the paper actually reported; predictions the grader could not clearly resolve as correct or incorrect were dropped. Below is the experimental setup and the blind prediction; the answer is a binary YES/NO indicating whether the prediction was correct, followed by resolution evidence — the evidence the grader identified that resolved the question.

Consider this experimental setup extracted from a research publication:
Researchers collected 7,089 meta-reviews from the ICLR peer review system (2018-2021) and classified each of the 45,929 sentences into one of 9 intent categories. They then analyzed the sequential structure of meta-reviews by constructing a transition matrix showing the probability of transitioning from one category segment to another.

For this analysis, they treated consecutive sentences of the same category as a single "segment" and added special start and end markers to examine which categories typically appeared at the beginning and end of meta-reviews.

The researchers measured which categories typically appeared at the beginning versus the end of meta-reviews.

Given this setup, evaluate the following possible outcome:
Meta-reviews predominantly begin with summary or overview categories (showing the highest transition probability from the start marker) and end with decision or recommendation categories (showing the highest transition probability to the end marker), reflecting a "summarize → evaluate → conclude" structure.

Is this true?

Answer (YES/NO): YES